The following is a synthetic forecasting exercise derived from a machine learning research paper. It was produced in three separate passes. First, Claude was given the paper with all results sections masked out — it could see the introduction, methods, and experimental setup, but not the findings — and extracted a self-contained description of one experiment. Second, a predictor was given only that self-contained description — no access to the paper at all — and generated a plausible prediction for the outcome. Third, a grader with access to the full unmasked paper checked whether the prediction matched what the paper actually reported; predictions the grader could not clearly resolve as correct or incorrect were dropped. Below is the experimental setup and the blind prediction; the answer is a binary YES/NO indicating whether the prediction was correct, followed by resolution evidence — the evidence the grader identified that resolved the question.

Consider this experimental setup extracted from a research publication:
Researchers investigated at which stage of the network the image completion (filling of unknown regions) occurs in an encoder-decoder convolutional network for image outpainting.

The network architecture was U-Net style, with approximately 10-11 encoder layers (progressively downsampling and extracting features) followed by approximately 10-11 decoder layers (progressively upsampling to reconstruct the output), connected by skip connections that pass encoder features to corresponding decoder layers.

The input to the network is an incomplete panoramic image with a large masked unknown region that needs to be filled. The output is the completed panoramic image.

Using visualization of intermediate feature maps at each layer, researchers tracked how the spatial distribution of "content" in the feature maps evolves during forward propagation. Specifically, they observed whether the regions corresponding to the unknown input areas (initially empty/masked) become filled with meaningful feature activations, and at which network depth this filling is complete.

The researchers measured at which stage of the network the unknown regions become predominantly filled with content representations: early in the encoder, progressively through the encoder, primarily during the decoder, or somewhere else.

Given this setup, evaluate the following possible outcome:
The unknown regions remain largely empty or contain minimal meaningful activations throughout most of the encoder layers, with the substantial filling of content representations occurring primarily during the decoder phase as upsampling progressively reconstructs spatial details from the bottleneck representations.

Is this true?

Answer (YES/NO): NO